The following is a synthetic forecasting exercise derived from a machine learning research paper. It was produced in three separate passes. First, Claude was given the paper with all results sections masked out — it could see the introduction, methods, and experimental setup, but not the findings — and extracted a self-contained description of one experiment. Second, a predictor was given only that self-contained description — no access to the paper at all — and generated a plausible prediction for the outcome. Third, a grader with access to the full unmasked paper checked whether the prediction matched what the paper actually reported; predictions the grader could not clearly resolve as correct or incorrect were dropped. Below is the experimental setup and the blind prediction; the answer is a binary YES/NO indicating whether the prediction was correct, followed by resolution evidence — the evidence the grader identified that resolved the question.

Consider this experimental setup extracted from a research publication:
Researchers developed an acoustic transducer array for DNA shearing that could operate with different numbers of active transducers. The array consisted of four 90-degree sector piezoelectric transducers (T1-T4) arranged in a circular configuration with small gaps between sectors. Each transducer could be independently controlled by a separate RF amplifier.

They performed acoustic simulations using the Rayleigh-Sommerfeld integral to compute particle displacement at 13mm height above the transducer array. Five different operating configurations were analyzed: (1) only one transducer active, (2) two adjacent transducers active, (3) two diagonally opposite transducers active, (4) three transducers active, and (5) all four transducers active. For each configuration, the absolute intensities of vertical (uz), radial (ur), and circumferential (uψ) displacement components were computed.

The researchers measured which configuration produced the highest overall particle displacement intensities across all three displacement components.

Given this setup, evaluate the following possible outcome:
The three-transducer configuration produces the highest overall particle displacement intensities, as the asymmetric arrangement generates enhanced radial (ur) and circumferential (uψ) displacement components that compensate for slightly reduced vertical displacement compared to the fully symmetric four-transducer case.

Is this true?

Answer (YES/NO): NO